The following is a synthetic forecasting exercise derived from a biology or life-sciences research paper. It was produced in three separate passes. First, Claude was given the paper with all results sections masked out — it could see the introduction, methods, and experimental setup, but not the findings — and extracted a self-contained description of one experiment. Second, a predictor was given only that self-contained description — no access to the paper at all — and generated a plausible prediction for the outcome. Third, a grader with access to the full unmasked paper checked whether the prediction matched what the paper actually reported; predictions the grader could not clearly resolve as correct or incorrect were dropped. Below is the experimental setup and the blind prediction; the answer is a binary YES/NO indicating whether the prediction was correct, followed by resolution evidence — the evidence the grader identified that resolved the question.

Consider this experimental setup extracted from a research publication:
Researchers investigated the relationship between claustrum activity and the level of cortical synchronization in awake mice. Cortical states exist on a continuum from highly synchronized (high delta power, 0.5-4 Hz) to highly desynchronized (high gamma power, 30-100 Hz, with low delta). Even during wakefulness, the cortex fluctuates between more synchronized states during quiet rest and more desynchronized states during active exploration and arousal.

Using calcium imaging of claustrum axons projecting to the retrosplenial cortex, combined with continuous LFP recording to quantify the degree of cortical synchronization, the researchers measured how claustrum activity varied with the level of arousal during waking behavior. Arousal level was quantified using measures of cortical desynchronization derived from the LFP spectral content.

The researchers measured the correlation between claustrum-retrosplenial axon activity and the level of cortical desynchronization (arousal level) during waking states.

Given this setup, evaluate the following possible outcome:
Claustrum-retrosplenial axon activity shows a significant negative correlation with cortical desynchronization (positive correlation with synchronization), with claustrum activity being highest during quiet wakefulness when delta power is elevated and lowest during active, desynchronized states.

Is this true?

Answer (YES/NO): YES